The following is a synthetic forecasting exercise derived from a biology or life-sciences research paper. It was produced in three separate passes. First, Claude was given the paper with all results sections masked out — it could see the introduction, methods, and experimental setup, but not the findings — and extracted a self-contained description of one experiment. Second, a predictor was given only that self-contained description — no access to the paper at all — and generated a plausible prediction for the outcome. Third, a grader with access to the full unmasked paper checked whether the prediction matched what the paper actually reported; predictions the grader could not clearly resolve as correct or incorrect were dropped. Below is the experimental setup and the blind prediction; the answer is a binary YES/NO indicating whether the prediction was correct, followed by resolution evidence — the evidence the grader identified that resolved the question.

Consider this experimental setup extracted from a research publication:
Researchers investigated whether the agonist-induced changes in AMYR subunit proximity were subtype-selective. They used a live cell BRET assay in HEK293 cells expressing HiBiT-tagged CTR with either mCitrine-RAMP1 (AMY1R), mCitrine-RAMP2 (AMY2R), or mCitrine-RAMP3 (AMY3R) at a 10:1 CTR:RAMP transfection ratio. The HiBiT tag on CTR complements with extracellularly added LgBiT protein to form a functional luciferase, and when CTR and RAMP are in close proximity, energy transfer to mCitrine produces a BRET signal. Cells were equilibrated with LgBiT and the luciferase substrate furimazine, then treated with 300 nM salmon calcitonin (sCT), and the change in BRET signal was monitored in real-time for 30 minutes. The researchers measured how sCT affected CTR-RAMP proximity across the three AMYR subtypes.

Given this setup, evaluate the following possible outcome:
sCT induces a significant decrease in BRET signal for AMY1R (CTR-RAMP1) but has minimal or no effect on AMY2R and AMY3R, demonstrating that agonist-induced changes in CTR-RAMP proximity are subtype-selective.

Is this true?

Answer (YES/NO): NO